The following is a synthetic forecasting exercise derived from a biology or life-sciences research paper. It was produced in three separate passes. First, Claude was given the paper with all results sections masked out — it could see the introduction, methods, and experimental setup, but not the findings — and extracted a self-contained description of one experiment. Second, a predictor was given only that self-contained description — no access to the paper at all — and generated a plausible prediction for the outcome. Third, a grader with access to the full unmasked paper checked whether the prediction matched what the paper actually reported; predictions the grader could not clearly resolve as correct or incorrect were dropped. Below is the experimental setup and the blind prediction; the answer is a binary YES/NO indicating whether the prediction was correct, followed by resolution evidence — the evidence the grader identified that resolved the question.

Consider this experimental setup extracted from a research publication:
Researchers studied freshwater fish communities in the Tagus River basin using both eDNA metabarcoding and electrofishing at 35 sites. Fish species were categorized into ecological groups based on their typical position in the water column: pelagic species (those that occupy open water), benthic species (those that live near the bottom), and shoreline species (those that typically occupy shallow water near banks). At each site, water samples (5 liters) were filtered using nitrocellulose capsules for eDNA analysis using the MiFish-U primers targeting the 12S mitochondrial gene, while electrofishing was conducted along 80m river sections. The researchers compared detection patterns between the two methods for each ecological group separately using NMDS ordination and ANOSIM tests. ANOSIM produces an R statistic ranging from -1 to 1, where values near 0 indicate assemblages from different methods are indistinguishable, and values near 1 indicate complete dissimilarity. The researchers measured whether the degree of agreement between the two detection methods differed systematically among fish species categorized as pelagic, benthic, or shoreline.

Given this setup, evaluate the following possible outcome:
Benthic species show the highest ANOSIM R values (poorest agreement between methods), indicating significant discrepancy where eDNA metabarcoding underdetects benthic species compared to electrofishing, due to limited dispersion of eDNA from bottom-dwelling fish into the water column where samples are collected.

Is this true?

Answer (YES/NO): NO